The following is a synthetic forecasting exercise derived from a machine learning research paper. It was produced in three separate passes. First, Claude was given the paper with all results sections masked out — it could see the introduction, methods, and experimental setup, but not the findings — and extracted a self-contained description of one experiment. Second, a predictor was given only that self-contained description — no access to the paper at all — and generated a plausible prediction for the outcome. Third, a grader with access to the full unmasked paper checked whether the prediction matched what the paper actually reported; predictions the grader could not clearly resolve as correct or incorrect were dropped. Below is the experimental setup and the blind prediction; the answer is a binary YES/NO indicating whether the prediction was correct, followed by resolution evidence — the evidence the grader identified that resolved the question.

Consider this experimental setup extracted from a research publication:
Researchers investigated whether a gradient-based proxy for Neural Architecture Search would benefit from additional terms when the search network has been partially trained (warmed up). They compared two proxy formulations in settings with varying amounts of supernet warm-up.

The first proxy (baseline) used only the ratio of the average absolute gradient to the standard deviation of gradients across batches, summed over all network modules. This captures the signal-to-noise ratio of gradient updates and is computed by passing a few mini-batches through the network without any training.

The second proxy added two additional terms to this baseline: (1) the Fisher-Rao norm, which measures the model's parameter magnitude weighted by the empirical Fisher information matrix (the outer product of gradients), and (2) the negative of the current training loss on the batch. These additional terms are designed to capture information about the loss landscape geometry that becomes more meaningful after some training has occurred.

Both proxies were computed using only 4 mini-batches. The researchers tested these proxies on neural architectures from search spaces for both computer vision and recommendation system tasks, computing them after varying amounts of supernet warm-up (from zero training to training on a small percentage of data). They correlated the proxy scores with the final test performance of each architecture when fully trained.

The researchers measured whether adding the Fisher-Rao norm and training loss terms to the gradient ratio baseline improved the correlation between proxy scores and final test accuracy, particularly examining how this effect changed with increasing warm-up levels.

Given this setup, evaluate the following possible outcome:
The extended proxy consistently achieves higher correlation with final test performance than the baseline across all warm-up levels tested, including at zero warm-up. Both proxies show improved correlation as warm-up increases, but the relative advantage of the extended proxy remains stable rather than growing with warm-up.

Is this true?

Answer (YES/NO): NO